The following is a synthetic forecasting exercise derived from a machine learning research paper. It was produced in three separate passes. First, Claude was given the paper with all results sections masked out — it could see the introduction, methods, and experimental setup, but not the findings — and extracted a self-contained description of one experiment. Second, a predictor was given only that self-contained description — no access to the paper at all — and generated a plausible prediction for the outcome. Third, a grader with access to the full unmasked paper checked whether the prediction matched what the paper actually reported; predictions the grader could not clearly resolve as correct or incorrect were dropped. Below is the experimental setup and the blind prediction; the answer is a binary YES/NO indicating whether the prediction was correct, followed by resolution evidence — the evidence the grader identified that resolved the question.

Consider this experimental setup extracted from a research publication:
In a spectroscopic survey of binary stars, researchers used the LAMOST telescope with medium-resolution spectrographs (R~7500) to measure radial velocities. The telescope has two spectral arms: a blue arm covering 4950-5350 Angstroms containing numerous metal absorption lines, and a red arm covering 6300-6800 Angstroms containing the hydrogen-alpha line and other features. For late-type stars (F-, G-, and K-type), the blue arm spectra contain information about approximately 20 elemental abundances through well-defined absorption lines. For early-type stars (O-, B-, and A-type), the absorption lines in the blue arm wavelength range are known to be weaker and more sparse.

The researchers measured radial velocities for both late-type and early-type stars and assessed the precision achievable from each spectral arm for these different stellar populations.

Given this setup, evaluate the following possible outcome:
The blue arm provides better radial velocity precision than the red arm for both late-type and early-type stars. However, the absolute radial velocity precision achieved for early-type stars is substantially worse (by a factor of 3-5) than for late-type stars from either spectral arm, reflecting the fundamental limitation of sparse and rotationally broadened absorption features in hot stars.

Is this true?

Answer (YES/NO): NO